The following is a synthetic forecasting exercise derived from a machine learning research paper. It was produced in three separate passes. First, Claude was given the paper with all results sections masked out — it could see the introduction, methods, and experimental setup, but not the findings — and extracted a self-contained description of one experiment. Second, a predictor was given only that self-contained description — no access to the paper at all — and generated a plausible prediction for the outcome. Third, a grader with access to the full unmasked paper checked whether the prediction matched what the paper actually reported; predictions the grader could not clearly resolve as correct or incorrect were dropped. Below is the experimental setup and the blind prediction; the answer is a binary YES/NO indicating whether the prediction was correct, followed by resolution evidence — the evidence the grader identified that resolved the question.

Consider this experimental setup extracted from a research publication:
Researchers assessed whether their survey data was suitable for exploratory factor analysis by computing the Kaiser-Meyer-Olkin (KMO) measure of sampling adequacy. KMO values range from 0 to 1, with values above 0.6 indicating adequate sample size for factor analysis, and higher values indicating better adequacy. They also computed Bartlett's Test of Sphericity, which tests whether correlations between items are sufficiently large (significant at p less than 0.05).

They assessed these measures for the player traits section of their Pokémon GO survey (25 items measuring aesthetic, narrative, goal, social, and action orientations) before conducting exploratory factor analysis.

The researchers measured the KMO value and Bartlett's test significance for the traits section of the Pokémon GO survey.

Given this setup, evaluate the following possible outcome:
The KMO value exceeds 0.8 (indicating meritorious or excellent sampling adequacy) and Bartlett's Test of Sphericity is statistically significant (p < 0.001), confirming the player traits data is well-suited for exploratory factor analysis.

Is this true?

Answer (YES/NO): YES